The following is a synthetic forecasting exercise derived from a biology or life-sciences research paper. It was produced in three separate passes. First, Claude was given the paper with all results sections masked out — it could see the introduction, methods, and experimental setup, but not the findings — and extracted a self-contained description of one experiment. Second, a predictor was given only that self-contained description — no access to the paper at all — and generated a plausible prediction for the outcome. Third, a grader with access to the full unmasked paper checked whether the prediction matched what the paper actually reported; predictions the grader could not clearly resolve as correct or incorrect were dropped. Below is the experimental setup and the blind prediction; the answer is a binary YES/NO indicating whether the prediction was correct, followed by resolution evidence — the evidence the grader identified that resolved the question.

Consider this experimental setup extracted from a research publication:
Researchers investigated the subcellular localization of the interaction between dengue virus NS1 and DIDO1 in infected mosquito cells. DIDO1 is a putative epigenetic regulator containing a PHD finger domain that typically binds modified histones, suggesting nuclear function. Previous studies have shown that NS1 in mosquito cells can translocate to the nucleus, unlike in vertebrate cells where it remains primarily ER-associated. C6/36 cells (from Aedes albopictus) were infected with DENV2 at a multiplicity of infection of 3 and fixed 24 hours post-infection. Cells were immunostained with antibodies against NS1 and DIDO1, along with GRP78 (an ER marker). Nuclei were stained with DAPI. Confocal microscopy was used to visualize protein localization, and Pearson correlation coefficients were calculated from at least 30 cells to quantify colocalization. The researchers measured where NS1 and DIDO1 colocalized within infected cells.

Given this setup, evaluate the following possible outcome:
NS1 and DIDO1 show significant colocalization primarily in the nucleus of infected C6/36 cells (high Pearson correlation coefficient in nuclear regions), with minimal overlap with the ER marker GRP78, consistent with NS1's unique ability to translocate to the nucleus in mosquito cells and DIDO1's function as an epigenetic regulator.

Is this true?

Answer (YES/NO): NO